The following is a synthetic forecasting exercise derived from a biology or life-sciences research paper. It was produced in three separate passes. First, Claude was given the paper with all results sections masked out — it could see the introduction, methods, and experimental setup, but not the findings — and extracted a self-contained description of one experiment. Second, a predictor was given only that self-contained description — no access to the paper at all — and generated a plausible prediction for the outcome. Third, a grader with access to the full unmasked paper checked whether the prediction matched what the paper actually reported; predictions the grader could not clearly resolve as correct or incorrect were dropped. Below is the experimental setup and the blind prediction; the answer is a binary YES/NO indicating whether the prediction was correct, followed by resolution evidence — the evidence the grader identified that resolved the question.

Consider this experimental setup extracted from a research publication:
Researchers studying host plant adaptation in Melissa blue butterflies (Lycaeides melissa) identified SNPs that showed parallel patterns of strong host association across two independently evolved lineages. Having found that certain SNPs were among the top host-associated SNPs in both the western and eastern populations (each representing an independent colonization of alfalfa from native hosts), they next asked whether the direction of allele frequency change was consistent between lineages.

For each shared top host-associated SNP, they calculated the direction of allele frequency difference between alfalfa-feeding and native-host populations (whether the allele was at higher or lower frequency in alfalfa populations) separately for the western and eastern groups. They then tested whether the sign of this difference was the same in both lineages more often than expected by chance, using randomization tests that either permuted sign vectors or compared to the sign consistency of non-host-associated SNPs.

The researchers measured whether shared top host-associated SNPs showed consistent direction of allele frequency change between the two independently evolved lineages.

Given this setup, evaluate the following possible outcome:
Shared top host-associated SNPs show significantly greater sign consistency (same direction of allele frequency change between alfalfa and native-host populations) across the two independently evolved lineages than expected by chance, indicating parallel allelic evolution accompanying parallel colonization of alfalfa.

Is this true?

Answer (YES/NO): NO